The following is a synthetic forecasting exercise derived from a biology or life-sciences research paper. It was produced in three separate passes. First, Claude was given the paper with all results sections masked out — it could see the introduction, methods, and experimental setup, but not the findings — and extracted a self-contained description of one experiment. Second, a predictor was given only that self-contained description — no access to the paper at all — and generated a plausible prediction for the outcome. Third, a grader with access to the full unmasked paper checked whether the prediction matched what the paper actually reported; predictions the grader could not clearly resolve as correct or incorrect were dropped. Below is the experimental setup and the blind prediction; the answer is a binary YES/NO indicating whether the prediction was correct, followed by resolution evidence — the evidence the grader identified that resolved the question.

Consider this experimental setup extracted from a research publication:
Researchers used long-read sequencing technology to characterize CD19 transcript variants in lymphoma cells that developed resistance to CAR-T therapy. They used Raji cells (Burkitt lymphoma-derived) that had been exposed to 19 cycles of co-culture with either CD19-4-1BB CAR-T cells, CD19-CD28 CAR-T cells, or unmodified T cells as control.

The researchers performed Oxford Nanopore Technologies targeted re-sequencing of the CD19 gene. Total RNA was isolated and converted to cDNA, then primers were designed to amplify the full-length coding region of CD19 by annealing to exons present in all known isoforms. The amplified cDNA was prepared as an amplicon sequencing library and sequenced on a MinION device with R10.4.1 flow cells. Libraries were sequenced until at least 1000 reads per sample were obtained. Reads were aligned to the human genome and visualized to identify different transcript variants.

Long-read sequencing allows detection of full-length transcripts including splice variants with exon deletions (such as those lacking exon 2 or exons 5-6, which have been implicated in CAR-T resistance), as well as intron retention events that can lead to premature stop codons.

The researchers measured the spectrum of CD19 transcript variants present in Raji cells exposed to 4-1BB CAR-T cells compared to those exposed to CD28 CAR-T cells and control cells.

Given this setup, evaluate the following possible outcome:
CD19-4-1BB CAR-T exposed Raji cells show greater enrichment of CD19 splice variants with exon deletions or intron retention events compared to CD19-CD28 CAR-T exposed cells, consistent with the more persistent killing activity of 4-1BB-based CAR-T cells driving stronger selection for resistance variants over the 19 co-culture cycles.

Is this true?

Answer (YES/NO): NO